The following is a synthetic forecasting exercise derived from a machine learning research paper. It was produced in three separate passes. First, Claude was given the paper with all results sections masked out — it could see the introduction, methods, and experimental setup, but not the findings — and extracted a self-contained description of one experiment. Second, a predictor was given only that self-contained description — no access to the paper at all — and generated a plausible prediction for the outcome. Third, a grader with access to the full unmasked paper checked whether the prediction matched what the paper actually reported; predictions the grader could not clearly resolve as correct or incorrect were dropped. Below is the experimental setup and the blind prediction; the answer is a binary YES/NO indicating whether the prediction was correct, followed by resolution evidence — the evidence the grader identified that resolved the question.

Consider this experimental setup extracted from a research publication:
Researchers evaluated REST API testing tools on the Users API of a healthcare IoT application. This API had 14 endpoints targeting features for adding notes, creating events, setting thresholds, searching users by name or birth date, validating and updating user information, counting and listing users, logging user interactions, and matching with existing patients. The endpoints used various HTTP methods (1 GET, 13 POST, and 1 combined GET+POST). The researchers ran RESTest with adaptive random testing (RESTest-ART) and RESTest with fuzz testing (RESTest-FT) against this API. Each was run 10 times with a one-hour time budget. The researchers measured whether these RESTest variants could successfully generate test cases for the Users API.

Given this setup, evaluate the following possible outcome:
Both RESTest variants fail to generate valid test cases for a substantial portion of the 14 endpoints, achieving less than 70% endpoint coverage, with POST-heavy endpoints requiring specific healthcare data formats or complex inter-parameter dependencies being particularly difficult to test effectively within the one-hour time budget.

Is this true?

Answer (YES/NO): NO